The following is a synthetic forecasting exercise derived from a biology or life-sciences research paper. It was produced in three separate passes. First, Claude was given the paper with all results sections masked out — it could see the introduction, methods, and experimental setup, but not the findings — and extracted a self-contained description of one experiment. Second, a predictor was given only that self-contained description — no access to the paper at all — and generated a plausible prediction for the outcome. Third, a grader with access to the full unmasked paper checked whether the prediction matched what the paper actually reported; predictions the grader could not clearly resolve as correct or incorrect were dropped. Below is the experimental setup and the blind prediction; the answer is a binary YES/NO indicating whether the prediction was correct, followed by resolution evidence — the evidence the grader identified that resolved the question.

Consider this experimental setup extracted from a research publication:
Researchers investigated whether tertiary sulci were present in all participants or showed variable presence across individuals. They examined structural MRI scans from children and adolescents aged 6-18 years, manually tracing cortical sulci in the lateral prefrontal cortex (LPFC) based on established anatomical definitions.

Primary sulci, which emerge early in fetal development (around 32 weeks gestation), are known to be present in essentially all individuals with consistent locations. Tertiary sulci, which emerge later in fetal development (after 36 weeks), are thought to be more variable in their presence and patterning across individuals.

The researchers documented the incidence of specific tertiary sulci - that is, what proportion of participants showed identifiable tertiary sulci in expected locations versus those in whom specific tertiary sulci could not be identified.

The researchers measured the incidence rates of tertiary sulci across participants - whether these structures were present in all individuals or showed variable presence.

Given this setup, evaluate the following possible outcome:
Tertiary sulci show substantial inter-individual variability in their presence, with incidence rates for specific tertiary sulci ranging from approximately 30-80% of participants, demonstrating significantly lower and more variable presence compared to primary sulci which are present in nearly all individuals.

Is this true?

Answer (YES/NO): NO